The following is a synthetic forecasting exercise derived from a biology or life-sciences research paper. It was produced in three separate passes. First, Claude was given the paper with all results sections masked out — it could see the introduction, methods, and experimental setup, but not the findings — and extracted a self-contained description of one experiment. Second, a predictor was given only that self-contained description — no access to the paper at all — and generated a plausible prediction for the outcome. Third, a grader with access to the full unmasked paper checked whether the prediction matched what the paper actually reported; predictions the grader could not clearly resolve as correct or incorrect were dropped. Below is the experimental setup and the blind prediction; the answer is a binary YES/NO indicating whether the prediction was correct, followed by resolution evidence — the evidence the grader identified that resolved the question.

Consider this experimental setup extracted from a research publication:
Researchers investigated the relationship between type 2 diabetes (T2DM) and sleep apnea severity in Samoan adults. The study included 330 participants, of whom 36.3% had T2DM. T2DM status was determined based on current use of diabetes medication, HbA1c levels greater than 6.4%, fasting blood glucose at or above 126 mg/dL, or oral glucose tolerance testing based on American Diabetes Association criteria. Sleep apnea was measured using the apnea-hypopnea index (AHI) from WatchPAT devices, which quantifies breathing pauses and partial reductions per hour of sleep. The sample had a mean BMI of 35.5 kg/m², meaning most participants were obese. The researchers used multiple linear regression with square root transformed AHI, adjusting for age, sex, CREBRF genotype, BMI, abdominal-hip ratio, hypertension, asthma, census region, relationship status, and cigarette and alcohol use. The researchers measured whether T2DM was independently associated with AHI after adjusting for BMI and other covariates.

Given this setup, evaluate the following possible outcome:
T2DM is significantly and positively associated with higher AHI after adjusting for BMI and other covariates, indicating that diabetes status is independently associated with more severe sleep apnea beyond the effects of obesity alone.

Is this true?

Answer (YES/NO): NO